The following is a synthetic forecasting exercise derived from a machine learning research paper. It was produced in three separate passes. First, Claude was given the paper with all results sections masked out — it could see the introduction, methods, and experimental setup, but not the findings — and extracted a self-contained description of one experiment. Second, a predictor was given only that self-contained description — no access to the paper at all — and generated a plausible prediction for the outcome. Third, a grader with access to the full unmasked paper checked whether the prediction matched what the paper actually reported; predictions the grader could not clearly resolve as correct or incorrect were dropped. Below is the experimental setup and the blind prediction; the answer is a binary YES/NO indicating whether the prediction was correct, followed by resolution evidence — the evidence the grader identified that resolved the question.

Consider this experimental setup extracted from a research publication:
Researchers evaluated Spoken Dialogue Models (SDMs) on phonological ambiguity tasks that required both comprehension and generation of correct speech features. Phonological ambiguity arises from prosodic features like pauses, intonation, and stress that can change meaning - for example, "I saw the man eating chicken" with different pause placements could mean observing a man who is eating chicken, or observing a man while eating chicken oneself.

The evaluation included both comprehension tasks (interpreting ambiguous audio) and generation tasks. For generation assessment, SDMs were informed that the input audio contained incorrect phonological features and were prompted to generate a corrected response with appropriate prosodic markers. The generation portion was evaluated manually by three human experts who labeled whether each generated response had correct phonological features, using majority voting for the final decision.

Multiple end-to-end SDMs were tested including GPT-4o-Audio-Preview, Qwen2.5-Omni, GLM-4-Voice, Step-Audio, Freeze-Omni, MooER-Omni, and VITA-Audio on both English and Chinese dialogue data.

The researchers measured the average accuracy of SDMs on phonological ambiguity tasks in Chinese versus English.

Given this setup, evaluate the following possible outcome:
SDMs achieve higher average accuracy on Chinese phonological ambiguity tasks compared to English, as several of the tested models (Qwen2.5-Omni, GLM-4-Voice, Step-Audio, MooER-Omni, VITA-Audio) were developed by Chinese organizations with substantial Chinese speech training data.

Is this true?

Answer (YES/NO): NO